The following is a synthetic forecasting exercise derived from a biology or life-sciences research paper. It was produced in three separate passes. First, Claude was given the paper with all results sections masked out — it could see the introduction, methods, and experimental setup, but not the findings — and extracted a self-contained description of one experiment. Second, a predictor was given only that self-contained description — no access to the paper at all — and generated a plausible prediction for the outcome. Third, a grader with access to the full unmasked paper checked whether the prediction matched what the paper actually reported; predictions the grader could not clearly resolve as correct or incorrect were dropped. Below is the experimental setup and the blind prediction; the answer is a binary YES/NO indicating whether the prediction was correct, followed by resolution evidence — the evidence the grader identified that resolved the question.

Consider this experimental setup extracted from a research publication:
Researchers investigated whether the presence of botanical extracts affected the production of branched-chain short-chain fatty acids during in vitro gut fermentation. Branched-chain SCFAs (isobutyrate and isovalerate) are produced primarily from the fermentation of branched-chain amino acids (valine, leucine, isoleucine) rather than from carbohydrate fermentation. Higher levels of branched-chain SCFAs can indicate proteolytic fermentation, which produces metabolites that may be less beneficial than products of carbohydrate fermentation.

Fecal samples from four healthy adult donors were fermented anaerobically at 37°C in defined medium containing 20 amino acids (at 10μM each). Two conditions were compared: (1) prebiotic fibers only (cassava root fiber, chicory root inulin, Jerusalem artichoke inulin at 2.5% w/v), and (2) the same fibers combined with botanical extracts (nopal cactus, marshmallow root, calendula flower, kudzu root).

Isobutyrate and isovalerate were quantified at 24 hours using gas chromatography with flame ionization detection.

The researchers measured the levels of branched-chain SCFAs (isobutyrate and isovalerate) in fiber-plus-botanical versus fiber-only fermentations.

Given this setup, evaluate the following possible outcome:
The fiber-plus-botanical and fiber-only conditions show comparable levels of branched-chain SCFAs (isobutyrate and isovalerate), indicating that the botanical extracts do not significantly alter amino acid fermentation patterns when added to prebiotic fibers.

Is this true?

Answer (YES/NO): NO